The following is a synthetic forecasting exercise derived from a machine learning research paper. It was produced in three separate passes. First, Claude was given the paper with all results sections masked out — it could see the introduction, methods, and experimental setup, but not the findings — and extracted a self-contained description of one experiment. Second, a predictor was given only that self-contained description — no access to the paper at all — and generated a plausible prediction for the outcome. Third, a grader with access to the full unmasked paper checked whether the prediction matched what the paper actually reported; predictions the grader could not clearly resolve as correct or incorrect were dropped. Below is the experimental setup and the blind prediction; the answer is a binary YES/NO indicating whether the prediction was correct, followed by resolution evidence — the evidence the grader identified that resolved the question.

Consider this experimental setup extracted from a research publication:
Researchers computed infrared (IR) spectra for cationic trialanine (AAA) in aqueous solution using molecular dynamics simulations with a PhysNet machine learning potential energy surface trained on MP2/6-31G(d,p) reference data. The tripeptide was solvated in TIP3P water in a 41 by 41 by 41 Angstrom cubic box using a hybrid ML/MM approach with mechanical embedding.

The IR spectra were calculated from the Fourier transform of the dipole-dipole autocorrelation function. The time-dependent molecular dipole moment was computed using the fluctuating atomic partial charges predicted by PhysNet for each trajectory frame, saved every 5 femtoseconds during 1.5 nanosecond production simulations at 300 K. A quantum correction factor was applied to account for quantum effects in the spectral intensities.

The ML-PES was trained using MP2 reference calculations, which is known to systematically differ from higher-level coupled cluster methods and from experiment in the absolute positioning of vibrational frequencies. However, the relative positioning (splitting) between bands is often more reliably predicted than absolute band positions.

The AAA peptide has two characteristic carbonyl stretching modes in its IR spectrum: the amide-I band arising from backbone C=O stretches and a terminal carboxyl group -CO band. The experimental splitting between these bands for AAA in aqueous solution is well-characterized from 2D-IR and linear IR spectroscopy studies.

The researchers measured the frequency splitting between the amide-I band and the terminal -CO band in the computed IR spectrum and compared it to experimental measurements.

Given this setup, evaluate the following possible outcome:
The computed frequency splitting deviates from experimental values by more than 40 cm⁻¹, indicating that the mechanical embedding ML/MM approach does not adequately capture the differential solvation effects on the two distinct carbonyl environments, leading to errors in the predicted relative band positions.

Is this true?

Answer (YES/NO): NO